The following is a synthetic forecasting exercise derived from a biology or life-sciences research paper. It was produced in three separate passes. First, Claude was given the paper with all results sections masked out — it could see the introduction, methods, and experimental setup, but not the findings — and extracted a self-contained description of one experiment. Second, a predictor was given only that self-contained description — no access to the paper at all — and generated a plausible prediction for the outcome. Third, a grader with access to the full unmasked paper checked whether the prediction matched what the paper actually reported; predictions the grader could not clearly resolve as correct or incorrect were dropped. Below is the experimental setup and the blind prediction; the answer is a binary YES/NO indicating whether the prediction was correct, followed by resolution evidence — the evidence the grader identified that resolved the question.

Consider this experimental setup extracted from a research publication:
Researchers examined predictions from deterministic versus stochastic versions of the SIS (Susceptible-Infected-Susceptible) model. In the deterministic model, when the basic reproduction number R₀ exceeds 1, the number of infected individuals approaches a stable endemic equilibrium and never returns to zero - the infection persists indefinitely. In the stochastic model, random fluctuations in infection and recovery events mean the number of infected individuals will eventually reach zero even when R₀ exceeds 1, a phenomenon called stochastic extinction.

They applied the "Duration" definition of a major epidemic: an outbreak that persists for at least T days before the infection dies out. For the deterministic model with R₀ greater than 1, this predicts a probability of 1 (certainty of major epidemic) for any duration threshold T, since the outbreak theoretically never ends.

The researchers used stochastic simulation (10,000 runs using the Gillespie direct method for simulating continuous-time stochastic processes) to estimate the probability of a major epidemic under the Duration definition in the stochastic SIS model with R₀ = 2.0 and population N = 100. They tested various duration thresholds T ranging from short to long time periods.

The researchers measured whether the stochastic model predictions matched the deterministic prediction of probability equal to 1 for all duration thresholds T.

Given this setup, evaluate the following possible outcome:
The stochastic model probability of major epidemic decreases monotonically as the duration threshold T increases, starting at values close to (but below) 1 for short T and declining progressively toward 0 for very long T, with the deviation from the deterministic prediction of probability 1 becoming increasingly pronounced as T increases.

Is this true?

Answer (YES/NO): NO